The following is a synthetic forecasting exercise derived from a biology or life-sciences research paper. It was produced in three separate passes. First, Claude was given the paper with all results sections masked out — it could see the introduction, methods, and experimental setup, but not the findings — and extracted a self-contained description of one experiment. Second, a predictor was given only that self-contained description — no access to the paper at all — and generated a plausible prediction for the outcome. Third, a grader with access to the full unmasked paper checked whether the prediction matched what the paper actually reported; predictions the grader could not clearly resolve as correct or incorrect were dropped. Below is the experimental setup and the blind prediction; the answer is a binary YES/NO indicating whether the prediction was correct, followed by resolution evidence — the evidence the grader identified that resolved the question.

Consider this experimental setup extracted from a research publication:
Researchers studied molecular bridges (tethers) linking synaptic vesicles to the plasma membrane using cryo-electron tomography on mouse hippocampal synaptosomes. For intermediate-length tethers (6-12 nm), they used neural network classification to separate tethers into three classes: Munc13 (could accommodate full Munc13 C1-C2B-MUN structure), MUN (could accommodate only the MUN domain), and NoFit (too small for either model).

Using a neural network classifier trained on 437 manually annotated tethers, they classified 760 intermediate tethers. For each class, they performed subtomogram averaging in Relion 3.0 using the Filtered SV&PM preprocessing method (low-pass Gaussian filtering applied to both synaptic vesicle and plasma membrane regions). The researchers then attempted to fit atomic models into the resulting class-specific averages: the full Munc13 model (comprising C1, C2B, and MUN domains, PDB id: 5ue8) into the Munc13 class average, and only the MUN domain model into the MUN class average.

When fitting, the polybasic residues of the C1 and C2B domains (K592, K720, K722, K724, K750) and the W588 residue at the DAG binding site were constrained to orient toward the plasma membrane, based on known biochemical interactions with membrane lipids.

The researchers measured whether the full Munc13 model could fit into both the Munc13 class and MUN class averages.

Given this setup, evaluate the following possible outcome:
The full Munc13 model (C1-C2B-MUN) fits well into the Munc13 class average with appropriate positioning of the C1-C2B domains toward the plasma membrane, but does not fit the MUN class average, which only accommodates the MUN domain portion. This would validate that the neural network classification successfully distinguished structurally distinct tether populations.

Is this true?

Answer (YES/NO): YES